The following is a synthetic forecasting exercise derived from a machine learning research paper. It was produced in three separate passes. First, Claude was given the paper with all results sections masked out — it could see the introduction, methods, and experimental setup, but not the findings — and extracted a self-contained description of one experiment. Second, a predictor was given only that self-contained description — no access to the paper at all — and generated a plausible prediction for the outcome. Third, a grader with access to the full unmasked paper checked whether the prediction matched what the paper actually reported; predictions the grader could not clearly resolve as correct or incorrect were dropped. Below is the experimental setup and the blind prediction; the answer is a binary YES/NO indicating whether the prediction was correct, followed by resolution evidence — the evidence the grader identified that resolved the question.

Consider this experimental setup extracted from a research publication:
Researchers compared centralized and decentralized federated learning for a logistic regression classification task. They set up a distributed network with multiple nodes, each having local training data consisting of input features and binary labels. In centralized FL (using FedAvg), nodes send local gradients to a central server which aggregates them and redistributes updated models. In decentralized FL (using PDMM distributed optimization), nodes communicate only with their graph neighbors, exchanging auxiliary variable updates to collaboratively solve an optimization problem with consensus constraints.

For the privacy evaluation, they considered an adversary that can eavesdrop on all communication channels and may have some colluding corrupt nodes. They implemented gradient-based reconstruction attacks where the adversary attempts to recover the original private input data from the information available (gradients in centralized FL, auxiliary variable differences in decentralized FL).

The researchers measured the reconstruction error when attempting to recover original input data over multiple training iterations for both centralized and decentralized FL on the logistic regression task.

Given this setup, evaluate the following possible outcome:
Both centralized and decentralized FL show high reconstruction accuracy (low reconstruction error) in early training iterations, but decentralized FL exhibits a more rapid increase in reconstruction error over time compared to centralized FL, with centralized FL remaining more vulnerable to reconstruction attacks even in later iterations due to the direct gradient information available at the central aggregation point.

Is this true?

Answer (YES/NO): NO